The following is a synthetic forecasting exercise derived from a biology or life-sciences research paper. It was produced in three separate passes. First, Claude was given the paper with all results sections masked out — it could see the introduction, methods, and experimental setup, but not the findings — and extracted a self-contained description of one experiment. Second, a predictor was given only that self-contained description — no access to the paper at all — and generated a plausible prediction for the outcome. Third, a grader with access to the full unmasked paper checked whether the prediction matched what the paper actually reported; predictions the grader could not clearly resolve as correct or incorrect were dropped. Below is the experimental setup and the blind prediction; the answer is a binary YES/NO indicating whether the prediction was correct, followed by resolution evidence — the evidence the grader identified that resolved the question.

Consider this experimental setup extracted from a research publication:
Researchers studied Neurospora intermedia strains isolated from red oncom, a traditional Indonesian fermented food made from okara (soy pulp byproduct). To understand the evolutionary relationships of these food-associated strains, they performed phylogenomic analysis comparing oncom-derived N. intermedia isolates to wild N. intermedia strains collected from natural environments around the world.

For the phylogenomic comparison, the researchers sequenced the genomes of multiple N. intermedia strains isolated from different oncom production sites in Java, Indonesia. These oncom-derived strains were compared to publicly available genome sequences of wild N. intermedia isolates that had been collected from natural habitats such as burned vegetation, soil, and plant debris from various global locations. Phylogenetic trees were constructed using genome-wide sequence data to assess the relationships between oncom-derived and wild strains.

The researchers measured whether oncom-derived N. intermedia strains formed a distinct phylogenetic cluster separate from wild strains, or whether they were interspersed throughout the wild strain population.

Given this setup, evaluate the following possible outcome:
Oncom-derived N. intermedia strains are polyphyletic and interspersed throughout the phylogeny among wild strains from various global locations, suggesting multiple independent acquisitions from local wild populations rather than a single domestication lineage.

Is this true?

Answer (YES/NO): NO